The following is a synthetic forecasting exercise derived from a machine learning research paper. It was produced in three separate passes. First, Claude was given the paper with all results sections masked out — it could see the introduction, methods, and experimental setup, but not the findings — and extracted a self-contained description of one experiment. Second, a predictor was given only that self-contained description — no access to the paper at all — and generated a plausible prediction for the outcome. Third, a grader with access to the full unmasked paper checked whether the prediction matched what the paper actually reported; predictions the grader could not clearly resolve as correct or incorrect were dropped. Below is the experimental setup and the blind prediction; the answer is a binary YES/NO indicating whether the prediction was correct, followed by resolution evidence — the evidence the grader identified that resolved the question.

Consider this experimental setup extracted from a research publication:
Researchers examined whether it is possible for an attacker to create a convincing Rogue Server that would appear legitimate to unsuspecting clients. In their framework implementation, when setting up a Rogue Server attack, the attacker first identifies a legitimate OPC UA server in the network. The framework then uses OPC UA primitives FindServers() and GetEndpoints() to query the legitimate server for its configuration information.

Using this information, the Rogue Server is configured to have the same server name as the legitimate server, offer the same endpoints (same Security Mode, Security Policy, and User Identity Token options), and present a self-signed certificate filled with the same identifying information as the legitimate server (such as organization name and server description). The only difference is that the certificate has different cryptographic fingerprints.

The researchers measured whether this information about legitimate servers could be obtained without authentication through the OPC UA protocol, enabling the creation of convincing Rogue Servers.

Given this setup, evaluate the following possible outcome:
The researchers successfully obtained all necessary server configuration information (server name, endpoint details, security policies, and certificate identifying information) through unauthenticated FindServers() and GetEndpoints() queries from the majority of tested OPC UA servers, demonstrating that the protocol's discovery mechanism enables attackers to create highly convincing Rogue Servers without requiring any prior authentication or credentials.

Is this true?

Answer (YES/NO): YES